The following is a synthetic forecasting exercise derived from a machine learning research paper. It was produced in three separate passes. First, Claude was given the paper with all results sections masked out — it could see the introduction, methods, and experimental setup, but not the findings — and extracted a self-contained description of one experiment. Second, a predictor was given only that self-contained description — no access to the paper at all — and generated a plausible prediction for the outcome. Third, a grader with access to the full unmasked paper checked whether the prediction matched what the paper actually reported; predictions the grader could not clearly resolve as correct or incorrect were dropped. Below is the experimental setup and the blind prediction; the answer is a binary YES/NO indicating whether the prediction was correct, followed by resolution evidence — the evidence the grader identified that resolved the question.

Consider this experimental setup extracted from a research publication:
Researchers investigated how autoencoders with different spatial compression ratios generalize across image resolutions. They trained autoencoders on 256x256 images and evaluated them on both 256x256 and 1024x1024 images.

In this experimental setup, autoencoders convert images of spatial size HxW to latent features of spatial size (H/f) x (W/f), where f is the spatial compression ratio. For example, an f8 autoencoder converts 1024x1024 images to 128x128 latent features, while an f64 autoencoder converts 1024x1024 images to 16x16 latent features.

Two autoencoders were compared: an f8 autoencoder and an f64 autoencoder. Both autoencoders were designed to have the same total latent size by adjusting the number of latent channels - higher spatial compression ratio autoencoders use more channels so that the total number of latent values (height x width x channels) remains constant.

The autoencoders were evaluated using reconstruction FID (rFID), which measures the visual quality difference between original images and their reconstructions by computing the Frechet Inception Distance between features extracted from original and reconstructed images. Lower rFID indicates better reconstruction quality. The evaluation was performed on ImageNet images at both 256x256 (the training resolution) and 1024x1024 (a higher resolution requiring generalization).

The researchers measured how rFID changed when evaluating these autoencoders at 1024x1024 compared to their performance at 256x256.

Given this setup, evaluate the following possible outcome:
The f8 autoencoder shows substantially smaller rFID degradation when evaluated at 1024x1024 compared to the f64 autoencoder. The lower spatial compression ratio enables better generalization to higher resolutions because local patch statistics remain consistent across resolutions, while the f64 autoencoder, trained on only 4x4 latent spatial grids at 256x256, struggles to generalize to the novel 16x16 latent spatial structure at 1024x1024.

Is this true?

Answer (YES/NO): YES